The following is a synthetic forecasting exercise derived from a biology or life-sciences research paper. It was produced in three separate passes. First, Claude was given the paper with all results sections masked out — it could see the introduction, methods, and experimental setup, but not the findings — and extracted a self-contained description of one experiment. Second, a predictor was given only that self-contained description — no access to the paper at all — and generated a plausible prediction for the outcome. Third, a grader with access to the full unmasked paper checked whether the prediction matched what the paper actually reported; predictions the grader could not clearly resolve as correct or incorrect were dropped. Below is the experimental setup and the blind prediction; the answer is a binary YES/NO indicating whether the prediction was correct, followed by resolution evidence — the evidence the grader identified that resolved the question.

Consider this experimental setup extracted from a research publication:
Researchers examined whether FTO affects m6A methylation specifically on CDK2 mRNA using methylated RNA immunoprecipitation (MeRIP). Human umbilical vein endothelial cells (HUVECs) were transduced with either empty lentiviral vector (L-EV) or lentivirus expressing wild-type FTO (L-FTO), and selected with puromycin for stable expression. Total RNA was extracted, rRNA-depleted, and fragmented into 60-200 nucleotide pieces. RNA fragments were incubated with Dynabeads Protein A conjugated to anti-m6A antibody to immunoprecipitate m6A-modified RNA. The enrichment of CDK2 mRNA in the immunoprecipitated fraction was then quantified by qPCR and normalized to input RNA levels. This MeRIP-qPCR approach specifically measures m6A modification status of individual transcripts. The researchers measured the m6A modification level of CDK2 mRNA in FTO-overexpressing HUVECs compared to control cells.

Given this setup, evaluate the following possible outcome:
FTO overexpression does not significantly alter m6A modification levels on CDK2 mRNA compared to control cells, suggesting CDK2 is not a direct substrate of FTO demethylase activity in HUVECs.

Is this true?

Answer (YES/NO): NO